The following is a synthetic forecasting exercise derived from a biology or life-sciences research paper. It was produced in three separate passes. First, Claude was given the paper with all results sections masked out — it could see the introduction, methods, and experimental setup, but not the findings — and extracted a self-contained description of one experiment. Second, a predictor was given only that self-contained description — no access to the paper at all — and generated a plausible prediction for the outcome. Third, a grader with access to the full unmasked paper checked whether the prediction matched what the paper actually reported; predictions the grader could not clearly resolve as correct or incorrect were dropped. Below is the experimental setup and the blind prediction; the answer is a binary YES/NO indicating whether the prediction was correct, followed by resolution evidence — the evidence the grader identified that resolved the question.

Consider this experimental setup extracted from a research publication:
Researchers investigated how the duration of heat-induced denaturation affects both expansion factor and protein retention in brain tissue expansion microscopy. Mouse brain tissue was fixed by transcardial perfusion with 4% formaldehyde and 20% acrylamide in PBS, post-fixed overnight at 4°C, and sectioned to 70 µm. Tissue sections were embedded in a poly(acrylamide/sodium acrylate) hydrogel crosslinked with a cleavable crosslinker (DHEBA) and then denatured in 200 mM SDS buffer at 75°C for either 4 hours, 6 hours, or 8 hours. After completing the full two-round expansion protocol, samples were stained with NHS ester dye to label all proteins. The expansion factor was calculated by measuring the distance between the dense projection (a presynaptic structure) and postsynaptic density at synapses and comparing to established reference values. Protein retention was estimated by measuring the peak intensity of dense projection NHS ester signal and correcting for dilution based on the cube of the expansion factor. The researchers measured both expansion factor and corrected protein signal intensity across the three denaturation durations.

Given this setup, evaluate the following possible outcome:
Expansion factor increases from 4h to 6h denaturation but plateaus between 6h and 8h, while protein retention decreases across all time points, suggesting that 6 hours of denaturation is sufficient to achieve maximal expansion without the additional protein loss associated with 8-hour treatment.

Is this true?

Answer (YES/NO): NO